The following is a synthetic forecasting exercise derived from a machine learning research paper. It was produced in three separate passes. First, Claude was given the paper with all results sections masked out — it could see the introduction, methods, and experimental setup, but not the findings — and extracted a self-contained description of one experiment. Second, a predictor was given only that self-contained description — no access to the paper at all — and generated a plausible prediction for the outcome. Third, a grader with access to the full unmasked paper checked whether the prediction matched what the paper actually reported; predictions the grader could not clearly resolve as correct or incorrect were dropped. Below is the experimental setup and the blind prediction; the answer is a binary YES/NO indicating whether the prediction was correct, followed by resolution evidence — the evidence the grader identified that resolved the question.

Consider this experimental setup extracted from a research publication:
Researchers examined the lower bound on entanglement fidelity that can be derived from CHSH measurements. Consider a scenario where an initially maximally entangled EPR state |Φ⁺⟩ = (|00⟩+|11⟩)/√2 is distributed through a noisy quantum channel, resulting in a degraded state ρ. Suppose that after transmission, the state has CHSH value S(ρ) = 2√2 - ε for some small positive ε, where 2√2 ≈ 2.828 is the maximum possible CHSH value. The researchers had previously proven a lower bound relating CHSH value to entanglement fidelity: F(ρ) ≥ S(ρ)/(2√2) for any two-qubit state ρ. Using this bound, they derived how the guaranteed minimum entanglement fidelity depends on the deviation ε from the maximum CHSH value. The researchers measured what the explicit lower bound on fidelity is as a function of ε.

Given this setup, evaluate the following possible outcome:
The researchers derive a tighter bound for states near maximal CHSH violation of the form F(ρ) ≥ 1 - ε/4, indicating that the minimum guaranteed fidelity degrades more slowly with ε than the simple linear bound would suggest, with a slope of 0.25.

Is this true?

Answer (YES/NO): NO